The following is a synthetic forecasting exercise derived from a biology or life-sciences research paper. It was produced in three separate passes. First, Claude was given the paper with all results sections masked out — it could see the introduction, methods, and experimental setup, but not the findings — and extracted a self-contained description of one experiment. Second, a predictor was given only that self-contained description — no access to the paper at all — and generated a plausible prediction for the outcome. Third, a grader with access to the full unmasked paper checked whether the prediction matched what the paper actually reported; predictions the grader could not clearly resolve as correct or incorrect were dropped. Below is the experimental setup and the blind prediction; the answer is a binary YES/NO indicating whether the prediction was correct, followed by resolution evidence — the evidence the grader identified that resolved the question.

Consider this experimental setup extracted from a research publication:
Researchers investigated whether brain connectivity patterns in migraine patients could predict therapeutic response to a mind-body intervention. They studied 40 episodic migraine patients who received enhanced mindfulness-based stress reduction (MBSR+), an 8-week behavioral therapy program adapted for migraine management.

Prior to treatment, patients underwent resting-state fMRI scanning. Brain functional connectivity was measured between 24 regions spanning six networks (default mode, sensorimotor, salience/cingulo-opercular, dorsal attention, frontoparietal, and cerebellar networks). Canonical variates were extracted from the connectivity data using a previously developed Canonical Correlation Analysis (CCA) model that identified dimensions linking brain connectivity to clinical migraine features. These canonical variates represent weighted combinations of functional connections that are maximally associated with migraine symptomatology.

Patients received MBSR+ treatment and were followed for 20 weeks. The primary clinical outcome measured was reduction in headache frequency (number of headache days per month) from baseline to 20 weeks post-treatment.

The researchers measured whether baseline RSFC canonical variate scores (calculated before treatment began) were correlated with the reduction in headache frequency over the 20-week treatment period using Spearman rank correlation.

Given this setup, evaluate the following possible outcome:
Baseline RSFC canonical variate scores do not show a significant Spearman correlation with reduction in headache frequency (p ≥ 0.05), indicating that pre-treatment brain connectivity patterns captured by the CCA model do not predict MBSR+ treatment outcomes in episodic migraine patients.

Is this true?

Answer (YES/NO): NO